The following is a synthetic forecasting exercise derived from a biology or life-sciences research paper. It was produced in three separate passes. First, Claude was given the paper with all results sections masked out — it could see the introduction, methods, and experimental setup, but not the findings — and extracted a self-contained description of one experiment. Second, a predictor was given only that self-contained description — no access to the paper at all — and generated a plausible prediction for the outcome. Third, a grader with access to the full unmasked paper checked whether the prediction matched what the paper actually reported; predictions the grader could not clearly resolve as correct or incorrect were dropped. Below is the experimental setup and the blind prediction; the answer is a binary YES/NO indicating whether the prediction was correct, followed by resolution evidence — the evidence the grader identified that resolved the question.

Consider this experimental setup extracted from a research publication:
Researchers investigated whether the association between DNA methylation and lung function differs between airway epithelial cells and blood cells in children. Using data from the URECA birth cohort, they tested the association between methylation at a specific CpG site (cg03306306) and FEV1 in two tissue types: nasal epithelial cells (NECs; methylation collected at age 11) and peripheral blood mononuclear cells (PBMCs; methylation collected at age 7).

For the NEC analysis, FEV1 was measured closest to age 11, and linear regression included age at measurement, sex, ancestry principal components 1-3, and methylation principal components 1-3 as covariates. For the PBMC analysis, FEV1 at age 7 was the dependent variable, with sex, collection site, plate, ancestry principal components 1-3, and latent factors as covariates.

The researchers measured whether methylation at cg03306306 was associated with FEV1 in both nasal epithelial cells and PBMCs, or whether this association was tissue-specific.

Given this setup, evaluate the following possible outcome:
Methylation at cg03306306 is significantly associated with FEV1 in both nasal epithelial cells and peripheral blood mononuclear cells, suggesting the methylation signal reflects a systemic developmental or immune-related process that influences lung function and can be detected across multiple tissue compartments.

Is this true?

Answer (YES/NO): NO